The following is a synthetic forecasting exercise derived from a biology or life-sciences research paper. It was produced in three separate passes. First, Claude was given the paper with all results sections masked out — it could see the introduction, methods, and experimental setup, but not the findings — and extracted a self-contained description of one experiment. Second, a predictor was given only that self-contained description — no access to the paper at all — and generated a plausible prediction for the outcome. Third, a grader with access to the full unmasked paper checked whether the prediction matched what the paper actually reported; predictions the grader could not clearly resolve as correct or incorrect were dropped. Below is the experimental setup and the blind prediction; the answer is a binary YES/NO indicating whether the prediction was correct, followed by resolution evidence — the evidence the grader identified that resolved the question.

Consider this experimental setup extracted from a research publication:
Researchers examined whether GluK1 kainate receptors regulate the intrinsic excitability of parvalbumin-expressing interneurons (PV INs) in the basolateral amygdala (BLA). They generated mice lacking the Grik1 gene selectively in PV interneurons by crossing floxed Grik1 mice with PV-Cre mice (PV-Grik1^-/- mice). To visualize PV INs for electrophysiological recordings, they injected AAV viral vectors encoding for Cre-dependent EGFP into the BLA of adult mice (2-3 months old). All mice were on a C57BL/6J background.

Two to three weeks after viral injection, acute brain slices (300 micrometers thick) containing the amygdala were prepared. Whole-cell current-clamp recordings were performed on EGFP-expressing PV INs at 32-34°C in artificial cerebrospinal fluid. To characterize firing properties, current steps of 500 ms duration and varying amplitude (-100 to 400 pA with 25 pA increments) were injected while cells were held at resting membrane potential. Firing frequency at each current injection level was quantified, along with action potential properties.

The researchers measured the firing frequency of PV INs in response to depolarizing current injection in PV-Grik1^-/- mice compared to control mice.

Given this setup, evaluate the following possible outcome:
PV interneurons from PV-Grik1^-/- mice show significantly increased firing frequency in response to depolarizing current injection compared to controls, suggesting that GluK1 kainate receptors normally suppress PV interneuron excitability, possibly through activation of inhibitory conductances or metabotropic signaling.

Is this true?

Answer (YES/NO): NO